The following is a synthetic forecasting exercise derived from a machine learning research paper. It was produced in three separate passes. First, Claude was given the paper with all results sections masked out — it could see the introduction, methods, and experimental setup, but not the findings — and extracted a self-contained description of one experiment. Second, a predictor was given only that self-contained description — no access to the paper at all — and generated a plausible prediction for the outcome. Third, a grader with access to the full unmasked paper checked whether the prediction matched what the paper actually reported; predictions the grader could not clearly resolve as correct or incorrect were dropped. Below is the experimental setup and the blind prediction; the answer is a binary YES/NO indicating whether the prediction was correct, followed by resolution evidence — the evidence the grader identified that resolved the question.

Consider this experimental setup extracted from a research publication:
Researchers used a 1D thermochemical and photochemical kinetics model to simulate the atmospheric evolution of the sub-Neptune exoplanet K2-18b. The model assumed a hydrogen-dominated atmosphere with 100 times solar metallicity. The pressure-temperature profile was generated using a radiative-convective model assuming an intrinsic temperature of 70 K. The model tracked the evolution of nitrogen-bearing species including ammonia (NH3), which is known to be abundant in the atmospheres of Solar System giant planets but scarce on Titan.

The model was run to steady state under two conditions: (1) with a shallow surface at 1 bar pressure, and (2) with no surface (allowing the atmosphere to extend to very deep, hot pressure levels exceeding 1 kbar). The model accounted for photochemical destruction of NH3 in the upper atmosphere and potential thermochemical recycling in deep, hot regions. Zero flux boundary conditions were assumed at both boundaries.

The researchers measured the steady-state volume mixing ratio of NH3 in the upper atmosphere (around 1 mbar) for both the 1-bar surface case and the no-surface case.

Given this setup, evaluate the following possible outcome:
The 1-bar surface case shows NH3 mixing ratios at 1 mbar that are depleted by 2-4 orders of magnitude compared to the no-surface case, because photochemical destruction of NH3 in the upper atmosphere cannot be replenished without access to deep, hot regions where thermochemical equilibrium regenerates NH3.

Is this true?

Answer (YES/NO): YES